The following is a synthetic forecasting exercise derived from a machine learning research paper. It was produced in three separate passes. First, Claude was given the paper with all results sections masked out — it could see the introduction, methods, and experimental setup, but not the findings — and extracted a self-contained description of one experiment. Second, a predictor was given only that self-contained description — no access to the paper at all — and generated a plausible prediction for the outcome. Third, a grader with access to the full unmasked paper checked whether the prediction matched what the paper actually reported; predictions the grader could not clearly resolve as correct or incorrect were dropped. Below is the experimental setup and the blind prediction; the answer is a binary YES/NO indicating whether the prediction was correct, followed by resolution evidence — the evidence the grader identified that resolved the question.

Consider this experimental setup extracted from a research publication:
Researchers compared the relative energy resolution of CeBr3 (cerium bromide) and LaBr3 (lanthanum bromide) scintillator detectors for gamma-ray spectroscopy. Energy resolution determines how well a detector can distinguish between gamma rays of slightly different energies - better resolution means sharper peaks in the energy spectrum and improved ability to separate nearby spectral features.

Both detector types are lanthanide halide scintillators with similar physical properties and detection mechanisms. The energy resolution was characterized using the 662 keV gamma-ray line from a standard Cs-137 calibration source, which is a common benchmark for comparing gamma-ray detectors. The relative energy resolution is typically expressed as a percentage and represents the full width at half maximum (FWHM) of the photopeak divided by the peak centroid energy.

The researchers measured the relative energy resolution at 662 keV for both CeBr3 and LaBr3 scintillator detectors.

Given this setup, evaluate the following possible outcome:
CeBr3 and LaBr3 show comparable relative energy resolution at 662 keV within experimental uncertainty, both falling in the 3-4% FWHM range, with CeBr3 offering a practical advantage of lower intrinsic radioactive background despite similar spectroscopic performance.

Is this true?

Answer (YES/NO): NO